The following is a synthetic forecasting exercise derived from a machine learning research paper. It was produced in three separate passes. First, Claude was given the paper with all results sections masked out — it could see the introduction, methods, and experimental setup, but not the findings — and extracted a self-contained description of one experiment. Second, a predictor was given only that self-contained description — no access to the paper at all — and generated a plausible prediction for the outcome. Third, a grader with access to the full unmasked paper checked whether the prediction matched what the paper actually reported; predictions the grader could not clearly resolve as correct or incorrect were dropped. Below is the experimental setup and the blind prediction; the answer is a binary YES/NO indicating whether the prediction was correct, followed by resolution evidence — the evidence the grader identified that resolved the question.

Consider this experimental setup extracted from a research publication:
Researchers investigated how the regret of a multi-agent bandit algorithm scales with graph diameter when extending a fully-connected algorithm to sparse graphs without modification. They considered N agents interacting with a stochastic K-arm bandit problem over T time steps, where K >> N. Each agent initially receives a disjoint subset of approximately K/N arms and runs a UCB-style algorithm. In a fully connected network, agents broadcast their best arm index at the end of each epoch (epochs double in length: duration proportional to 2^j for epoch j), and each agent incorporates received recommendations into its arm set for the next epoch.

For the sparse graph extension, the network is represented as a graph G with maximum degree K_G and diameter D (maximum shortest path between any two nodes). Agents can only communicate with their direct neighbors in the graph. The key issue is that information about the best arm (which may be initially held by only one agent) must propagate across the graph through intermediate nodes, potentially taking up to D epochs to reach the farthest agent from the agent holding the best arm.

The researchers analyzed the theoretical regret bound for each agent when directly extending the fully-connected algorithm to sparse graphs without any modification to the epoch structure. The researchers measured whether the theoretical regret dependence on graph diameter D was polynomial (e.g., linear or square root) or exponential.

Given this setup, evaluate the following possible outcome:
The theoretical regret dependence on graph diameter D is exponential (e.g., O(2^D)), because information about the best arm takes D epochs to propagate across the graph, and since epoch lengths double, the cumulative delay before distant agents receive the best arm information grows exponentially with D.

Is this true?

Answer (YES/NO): YES